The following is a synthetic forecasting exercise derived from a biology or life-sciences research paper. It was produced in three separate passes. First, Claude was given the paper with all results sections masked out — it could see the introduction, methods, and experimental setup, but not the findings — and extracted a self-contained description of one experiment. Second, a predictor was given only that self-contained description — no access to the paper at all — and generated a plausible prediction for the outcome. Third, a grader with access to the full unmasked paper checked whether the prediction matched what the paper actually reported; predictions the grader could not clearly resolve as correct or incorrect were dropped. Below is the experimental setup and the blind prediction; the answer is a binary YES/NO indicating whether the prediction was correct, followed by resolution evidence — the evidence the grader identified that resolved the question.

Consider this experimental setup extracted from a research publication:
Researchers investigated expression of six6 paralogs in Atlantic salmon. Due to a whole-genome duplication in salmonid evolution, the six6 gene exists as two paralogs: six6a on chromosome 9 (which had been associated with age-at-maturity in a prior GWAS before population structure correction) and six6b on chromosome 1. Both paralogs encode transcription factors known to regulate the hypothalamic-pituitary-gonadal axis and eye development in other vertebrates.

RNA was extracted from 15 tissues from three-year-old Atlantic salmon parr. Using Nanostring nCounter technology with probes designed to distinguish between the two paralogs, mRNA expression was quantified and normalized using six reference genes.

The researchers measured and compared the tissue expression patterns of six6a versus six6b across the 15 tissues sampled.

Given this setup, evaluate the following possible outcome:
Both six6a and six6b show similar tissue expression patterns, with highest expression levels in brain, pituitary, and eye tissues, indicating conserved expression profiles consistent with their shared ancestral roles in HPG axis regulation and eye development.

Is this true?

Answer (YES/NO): NO